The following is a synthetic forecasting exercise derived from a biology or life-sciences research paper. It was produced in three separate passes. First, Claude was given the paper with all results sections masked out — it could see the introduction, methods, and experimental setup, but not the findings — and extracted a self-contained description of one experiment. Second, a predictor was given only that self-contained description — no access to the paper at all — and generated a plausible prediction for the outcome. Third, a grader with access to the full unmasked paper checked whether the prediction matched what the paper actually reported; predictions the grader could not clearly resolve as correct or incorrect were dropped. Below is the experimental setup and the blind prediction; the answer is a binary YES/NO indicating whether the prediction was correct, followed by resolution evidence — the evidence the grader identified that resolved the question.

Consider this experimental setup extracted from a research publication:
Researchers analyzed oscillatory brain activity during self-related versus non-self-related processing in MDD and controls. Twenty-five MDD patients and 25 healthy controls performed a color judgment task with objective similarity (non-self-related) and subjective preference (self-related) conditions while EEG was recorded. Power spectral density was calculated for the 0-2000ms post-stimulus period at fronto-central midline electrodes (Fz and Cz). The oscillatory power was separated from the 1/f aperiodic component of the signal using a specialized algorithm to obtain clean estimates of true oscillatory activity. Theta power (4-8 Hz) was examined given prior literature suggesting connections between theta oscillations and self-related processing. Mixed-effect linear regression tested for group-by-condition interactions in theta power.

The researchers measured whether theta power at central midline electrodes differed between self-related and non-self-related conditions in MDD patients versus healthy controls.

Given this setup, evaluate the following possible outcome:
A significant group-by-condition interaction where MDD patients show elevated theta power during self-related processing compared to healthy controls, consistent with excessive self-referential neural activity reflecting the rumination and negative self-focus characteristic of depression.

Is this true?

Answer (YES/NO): YES